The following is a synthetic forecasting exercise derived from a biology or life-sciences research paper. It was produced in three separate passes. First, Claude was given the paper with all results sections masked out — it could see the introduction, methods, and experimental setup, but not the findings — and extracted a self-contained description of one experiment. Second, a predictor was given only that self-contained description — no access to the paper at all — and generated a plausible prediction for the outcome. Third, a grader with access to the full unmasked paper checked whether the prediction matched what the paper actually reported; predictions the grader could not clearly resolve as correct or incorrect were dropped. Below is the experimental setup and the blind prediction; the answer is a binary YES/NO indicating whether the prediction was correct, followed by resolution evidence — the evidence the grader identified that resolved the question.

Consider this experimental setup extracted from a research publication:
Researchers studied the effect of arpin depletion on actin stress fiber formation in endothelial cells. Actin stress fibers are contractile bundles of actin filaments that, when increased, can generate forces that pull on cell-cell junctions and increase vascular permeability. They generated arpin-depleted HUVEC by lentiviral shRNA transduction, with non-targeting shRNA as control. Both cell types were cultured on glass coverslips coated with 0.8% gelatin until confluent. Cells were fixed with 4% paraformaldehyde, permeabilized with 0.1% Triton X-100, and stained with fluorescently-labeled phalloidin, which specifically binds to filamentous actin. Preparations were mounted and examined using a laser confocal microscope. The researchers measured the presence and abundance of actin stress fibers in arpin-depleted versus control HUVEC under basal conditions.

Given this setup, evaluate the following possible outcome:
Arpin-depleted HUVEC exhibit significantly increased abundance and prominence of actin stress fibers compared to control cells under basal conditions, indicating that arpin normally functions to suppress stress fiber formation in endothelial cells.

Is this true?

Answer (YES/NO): YES